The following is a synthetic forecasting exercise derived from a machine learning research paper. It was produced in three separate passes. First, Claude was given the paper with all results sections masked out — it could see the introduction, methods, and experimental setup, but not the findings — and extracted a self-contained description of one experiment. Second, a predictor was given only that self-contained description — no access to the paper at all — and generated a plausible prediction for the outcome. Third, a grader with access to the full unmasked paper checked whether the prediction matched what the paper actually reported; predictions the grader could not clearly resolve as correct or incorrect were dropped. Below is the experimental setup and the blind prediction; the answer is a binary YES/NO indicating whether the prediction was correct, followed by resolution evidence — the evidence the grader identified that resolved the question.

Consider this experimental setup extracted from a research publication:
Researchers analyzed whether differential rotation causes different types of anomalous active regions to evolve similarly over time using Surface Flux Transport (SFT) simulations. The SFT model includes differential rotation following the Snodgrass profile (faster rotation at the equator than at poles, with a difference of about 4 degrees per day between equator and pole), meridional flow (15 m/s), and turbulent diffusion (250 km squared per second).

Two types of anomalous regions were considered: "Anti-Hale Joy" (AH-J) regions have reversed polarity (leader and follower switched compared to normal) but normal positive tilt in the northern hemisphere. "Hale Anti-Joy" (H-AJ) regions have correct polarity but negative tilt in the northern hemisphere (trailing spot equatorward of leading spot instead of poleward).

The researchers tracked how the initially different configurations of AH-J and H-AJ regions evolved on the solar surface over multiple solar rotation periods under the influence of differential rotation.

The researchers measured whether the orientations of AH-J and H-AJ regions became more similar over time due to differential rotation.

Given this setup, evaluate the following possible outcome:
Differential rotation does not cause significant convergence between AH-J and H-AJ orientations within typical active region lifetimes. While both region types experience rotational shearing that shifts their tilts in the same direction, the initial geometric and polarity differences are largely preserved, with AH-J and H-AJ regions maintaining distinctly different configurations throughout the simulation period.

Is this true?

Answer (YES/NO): NO